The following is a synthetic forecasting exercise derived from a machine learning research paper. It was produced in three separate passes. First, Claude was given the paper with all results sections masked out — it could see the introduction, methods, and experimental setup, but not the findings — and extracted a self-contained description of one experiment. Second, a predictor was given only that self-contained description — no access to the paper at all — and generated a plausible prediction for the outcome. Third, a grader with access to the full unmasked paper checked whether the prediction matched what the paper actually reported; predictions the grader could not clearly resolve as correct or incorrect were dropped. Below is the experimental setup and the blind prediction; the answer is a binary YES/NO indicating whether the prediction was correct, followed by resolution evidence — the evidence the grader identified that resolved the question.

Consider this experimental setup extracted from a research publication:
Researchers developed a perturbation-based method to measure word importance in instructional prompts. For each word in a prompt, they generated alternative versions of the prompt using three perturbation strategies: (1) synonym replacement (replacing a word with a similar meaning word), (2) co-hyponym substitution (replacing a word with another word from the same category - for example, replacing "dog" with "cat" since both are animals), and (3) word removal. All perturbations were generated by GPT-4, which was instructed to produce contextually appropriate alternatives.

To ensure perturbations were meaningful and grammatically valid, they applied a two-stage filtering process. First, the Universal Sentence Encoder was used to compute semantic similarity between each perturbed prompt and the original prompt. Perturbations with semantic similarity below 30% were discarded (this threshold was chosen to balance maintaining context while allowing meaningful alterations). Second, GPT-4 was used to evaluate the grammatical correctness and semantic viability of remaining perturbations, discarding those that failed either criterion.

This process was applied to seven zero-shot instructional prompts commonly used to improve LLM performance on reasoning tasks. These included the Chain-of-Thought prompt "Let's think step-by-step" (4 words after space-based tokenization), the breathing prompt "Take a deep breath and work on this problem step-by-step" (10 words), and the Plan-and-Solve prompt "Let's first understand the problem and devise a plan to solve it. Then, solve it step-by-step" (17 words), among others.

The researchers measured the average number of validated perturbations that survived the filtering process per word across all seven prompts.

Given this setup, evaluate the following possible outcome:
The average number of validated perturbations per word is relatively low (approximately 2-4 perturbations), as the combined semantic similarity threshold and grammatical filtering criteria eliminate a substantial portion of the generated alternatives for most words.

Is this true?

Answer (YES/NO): NO